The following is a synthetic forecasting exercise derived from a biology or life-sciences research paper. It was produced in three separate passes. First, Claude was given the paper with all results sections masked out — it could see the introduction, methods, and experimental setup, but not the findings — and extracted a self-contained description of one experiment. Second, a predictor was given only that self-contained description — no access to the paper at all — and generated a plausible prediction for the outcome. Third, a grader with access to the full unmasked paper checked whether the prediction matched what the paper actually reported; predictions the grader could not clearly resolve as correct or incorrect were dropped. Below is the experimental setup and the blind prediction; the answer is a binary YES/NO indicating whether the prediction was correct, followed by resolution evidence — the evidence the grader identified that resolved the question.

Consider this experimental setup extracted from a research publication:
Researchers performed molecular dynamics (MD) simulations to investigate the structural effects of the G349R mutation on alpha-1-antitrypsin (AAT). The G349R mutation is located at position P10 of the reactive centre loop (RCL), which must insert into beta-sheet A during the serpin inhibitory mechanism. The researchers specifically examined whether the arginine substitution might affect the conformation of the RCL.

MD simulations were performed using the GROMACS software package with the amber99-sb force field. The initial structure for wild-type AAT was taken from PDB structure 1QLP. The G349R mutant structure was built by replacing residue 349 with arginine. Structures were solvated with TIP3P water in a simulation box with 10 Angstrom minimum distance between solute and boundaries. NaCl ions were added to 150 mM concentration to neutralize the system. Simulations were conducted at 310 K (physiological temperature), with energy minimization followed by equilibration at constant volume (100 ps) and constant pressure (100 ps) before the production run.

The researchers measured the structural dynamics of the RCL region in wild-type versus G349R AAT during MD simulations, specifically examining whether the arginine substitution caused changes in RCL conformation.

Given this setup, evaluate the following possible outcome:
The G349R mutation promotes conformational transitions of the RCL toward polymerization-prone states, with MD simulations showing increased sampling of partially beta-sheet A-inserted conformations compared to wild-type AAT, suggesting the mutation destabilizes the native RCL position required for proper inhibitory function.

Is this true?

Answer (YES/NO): NO